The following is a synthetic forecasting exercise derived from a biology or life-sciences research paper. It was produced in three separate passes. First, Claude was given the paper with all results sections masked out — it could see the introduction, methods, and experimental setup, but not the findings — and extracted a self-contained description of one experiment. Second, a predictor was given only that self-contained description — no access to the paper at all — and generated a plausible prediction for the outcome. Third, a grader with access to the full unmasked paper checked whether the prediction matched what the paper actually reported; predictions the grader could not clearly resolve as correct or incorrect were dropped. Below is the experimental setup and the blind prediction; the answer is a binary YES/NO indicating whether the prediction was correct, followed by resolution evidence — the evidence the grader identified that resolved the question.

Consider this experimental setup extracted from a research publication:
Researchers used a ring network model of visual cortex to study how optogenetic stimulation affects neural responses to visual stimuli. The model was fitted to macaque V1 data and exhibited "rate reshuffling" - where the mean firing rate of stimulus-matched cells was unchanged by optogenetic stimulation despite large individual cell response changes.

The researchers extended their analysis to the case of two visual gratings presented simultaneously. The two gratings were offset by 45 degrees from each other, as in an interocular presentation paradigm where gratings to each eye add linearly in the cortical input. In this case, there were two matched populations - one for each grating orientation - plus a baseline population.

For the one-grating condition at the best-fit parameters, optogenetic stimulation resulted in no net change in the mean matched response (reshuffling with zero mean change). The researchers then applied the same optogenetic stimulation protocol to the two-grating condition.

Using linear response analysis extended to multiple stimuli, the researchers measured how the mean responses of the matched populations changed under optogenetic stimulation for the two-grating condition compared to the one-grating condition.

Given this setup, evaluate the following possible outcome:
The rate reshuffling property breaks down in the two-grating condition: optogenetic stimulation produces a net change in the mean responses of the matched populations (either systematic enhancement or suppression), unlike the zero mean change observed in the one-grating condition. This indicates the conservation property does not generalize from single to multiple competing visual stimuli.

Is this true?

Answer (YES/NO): YES